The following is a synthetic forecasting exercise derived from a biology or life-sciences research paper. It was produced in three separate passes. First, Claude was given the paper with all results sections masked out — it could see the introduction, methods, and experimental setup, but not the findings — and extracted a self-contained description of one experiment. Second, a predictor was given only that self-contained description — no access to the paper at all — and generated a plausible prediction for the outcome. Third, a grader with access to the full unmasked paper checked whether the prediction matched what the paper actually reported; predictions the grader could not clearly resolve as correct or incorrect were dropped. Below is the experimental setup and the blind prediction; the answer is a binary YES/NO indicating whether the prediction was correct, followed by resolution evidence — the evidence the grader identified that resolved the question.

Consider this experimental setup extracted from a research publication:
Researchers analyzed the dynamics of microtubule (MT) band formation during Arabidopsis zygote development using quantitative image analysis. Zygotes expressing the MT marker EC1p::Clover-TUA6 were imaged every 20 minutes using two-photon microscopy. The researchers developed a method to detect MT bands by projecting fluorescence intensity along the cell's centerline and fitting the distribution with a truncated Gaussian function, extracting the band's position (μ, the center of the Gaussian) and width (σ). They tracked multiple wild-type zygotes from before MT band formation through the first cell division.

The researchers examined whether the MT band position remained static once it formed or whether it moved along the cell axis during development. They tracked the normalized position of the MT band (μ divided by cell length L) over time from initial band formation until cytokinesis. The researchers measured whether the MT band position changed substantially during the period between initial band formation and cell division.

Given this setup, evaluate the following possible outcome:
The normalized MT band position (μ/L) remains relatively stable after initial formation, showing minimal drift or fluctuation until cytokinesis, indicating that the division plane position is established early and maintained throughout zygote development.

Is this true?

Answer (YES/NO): NO